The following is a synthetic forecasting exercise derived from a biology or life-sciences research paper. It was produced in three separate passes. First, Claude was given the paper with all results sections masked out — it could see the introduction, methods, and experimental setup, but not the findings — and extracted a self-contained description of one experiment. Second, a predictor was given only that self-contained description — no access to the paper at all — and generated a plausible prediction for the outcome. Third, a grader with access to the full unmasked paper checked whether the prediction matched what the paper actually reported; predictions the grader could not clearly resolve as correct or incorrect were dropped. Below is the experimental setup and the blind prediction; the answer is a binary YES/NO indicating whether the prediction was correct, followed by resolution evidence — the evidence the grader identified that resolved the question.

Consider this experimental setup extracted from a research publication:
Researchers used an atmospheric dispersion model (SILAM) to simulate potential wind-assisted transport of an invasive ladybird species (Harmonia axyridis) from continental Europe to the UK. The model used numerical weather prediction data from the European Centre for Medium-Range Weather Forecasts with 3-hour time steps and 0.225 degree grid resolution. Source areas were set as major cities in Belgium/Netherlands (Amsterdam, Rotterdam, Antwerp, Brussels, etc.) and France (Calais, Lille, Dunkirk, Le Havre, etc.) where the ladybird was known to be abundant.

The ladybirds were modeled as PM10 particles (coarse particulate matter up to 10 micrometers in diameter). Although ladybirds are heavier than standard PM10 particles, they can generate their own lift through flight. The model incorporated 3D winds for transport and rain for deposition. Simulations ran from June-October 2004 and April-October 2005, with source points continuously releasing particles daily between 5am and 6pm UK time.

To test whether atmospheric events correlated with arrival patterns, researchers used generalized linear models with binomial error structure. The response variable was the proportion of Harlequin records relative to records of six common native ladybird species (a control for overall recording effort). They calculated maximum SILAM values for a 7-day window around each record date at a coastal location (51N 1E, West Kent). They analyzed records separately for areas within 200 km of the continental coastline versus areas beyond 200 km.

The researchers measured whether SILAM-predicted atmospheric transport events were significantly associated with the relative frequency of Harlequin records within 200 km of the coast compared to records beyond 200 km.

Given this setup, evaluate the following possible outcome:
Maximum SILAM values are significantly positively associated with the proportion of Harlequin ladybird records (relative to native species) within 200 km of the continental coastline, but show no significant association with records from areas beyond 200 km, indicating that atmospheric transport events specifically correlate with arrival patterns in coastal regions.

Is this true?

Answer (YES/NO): YES